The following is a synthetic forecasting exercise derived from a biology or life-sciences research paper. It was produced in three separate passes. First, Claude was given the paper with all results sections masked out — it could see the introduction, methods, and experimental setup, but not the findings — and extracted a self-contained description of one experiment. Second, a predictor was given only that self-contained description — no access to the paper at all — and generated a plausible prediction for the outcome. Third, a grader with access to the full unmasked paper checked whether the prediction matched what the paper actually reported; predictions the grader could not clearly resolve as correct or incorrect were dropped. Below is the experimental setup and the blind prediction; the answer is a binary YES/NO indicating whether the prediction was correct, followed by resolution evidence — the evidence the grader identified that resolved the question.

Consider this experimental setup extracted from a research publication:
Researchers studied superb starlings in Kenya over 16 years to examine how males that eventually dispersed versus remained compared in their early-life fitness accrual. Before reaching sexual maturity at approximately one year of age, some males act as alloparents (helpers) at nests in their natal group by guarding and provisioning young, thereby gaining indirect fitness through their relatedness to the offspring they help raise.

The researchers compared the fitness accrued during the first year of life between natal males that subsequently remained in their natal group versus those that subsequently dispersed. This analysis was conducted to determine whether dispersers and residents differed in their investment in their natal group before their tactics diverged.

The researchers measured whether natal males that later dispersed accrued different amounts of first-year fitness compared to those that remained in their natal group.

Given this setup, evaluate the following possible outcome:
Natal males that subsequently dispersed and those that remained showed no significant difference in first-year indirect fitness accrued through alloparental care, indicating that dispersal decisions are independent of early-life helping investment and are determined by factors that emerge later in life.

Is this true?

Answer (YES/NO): NO